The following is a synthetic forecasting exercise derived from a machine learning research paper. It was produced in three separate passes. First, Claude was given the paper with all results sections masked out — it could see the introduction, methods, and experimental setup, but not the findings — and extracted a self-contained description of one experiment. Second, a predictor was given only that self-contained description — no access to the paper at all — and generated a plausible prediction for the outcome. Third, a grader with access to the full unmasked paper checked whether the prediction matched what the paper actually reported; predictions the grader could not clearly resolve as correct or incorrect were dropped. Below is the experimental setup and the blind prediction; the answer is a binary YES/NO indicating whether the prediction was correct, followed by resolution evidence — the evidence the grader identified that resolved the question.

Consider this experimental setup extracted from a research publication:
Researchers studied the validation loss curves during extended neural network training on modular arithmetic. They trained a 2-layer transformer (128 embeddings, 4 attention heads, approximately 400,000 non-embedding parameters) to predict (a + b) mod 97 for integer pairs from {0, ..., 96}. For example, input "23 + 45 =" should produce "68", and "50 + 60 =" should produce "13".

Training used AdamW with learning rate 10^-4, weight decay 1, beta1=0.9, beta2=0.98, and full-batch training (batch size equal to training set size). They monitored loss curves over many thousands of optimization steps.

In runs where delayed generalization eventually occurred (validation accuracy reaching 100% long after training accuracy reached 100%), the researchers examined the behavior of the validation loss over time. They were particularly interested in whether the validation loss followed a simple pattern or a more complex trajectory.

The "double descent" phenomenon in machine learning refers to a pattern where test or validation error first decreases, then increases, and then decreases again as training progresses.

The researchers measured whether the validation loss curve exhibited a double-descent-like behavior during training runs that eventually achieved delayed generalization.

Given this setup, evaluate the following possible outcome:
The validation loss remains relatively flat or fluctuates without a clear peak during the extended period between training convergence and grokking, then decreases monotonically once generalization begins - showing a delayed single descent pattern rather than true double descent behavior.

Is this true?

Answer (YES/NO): NO